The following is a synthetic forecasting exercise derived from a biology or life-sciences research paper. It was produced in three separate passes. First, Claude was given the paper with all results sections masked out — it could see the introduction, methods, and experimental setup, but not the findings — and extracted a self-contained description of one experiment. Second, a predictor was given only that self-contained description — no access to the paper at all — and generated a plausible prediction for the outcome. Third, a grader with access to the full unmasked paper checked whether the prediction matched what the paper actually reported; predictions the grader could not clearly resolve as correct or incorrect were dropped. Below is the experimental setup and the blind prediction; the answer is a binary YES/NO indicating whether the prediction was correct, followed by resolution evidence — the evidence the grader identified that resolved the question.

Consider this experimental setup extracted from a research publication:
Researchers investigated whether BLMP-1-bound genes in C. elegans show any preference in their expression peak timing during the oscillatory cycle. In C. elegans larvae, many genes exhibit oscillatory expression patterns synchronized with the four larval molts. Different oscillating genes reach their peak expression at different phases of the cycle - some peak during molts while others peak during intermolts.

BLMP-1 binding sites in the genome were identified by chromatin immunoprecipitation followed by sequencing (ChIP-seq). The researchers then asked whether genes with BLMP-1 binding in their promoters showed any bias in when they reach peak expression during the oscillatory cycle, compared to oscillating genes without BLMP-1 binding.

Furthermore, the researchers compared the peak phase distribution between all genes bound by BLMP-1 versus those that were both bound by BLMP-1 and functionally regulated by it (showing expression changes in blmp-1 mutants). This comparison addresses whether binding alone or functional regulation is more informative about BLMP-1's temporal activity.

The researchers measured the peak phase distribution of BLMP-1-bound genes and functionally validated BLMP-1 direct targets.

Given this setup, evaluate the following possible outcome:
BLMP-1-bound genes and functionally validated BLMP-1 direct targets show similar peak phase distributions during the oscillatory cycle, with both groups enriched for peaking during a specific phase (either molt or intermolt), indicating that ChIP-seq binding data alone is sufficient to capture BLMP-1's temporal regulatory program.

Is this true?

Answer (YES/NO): NO